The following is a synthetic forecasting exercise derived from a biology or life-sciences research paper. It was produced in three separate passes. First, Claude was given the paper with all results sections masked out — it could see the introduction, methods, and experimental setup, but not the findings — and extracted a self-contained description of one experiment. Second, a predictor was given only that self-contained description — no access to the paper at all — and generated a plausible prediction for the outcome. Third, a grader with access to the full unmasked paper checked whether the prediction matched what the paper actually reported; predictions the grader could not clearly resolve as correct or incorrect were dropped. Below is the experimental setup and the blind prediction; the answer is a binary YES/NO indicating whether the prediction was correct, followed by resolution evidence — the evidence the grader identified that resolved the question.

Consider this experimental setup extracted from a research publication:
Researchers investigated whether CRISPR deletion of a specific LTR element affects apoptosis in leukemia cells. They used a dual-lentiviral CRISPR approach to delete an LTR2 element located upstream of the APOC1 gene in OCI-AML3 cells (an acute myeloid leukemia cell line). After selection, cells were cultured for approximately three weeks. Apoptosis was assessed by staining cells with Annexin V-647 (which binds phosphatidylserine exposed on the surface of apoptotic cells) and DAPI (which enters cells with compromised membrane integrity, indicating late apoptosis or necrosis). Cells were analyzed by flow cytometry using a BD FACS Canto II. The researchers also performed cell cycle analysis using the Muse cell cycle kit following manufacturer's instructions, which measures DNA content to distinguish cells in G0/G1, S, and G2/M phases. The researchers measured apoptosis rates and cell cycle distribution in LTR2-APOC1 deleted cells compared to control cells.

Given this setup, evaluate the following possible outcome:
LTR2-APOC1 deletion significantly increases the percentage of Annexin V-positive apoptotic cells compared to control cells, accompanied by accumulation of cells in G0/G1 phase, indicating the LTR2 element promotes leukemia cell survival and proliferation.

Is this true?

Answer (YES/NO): NO